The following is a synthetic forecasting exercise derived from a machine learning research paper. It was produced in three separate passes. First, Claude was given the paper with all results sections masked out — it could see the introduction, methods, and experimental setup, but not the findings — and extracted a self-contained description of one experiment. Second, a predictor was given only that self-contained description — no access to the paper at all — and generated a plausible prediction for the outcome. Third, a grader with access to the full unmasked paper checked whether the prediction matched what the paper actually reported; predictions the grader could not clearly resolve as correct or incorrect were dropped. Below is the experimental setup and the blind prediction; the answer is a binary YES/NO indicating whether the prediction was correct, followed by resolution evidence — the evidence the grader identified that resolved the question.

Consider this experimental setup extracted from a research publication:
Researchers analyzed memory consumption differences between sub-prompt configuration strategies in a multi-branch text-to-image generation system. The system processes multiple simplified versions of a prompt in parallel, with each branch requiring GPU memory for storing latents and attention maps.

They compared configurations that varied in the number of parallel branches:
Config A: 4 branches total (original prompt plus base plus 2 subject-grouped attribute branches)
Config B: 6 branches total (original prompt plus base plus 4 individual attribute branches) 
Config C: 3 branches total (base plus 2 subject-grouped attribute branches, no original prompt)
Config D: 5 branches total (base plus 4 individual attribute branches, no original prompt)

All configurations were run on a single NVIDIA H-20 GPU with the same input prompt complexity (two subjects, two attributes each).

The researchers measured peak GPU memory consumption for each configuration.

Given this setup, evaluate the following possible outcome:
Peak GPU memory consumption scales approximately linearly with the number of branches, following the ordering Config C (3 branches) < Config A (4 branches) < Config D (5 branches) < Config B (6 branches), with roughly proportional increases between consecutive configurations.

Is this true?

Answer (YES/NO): YES